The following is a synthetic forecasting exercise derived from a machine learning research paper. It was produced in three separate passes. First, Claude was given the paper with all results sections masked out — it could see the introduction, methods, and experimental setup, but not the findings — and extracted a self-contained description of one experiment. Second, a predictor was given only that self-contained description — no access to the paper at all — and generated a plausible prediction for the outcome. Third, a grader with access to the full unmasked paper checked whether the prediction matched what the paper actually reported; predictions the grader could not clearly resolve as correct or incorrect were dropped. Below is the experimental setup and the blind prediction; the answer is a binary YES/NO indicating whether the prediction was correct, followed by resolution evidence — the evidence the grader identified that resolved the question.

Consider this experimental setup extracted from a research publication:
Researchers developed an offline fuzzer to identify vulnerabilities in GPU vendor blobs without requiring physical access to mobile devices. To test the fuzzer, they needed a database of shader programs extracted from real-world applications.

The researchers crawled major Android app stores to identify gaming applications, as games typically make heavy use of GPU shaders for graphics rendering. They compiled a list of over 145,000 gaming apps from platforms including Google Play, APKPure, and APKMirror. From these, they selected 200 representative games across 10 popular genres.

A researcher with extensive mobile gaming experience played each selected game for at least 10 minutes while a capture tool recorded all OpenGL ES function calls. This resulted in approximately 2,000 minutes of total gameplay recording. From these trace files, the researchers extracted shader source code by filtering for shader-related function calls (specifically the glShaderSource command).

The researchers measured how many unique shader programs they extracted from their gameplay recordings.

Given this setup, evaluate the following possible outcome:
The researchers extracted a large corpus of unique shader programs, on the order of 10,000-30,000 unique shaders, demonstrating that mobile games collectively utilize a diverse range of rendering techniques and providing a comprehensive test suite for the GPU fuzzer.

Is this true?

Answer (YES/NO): YES